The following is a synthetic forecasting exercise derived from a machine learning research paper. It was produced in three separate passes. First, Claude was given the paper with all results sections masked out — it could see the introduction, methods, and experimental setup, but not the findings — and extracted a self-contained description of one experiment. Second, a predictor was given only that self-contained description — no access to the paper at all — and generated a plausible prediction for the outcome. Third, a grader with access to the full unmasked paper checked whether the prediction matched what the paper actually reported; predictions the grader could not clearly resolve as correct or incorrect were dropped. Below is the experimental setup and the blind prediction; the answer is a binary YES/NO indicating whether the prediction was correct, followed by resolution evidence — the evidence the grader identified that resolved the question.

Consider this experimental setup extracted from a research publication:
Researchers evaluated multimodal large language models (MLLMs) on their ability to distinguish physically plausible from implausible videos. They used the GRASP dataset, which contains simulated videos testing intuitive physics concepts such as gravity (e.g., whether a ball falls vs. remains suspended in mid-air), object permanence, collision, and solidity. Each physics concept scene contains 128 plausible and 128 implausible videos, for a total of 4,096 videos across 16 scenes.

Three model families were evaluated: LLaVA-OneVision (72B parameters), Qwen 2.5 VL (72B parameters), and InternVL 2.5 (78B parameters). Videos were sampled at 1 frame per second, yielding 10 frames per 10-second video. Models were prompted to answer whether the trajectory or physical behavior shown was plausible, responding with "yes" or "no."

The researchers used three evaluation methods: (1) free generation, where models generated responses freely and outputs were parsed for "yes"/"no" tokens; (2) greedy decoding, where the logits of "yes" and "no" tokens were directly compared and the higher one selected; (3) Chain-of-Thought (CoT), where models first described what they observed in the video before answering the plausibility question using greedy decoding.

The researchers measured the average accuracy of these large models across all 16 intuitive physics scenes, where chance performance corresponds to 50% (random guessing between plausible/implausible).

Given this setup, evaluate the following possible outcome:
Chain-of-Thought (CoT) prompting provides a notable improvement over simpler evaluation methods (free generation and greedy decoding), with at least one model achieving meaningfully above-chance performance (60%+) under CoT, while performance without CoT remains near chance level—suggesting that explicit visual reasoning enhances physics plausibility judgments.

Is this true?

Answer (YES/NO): NO